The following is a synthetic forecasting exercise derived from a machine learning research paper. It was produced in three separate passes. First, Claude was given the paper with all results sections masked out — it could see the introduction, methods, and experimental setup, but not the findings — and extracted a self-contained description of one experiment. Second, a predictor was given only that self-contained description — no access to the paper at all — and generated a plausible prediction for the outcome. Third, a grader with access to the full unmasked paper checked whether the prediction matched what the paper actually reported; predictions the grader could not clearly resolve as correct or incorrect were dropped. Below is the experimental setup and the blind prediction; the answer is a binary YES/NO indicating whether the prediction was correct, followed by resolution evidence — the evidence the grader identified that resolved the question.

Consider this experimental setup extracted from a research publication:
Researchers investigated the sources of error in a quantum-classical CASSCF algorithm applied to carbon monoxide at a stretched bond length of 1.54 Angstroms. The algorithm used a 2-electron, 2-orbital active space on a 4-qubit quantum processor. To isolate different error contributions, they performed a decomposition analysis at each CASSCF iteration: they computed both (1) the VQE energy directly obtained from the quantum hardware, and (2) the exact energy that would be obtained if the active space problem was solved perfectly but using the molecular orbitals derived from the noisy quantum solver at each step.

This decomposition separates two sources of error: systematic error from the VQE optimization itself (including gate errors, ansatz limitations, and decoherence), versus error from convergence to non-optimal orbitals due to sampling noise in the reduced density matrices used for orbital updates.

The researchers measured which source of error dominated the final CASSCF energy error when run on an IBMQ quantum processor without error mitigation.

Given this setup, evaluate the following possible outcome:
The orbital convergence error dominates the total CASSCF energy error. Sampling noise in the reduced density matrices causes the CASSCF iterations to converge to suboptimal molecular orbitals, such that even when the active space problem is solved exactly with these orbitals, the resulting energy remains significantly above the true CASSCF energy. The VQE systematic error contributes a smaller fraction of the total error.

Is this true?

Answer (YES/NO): NO